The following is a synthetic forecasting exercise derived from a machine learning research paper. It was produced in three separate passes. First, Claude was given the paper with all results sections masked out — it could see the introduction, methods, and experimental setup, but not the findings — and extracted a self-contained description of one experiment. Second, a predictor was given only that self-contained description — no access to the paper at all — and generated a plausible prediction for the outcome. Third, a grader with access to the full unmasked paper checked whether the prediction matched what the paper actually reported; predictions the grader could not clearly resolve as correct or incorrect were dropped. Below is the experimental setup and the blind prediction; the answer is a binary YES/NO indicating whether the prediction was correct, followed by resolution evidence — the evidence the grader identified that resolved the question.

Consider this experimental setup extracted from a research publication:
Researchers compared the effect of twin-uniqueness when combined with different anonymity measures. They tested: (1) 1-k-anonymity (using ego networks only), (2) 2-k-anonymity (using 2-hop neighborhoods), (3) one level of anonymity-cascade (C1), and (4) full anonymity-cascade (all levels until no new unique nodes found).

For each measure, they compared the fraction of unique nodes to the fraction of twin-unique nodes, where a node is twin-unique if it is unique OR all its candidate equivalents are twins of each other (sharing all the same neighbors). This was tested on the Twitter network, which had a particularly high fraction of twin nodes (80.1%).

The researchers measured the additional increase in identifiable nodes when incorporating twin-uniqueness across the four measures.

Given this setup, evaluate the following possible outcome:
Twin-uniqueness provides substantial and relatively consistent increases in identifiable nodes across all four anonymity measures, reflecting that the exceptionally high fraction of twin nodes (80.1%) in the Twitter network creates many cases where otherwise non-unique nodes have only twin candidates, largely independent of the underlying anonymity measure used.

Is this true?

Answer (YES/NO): NO